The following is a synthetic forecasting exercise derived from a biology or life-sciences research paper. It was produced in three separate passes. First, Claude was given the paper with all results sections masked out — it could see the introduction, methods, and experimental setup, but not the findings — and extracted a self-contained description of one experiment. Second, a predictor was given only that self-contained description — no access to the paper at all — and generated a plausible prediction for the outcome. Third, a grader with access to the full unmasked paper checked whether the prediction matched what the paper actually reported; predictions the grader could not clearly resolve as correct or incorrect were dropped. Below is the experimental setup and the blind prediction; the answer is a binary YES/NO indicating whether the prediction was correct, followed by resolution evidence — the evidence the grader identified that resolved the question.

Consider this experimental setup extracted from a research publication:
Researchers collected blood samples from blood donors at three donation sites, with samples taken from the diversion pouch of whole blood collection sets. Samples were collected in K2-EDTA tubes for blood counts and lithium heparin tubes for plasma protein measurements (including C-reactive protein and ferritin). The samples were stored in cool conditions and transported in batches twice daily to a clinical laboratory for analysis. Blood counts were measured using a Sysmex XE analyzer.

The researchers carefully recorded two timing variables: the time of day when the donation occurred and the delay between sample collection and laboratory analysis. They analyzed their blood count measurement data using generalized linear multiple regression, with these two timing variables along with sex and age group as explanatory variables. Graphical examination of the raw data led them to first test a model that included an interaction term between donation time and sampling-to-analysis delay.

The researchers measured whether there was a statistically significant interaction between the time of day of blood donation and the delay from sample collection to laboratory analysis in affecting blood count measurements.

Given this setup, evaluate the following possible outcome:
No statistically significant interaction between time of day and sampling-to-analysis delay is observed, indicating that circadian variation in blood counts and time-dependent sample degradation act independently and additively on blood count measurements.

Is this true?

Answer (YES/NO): NO